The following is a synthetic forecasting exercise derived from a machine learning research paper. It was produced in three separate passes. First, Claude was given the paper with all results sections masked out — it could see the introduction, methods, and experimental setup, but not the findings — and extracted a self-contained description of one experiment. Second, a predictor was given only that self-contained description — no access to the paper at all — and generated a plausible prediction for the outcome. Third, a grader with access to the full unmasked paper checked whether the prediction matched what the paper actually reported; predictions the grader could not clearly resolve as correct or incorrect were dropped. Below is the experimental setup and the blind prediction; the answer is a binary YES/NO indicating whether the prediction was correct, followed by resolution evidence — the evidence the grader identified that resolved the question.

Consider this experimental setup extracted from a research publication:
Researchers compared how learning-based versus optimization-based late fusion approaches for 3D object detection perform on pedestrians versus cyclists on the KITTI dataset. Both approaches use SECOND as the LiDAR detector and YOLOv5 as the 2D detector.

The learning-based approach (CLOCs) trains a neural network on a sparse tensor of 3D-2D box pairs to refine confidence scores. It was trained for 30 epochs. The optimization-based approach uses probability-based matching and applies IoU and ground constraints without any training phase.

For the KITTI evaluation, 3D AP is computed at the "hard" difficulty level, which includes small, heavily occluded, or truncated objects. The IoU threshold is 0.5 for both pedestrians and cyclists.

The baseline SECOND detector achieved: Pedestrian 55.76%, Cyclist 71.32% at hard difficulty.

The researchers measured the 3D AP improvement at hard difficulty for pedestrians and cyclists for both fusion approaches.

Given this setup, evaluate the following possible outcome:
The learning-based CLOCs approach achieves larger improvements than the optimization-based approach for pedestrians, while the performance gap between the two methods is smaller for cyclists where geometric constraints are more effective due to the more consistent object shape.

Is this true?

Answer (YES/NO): NO